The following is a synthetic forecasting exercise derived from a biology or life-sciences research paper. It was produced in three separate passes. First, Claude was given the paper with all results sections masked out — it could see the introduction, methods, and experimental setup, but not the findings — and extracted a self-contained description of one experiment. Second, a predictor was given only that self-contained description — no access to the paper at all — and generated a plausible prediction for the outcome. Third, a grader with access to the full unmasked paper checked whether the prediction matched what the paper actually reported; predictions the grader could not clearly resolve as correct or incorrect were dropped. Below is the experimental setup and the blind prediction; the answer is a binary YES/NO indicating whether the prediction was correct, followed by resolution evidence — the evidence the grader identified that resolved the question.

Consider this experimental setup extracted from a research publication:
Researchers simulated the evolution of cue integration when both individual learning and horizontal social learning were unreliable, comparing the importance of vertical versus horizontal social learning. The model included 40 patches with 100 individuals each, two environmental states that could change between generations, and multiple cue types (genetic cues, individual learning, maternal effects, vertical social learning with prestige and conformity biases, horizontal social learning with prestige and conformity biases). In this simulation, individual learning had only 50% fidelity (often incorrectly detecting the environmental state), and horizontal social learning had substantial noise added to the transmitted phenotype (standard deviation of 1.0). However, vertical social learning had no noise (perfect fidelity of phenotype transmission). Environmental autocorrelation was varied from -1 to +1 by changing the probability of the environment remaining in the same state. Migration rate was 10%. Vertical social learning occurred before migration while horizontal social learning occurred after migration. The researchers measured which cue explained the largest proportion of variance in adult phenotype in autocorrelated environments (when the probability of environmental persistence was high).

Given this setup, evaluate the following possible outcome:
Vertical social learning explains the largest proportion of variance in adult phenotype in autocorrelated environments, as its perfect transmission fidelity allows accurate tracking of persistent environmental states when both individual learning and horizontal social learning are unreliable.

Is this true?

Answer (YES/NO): YES